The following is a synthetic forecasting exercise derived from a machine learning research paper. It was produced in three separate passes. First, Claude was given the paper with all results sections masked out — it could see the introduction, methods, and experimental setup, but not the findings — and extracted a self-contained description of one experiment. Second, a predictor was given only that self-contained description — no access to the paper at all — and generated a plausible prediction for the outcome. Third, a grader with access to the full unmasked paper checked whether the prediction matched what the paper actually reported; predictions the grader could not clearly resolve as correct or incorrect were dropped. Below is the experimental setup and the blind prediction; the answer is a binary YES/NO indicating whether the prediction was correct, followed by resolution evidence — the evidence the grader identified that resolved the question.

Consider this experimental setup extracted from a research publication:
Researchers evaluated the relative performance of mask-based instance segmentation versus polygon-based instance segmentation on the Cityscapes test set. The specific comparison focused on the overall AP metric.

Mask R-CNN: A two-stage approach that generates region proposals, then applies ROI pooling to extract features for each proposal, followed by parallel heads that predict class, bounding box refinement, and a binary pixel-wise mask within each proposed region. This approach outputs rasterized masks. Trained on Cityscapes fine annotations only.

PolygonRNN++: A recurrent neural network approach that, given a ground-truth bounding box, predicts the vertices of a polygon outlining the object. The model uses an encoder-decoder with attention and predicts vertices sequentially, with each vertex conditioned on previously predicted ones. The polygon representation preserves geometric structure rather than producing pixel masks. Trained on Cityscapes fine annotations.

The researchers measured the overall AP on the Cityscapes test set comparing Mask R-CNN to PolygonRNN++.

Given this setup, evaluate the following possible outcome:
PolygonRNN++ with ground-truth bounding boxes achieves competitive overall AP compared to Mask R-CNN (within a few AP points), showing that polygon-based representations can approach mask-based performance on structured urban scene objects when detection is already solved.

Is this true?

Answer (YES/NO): YES